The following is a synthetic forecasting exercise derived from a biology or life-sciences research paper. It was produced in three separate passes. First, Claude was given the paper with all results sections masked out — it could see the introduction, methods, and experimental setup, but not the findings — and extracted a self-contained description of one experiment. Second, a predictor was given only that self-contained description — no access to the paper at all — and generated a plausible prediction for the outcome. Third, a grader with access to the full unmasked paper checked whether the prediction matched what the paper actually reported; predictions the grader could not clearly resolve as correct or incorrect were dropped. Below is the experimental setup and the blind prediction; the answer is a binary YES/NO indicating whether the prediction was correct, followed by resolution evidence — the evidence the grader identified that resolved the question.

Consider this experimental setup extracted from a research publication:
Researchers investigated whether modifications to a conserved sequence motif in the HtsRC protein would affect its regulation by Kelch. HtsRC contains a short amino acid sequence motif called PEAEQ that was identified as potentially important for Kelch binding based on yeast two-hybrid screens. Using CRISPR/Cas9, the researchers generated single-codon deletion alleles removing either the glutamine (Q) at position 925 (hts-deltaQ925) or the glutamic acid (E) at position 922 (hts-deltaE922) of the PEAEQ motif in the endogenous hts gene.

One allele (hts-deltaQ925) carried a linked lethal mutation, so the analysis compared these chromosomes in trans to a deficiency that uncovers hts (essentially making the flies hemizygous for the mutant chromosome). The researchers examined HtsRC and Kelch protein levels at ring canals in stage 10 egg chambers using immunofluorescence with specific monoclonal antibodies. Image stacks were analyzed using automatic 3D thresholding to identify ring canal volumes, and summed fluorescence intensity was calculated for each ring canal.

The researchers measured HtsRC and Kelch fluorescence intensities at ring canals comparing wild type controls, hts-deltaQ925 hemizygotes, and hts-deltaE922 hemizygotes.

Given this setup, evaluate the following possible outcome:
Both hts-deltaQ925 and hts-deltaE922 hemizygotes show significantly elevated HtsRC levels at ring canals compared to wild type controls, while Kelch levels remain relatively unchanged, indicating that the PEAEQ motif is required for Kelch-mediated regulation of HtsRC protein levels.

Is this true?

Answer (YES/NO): NO